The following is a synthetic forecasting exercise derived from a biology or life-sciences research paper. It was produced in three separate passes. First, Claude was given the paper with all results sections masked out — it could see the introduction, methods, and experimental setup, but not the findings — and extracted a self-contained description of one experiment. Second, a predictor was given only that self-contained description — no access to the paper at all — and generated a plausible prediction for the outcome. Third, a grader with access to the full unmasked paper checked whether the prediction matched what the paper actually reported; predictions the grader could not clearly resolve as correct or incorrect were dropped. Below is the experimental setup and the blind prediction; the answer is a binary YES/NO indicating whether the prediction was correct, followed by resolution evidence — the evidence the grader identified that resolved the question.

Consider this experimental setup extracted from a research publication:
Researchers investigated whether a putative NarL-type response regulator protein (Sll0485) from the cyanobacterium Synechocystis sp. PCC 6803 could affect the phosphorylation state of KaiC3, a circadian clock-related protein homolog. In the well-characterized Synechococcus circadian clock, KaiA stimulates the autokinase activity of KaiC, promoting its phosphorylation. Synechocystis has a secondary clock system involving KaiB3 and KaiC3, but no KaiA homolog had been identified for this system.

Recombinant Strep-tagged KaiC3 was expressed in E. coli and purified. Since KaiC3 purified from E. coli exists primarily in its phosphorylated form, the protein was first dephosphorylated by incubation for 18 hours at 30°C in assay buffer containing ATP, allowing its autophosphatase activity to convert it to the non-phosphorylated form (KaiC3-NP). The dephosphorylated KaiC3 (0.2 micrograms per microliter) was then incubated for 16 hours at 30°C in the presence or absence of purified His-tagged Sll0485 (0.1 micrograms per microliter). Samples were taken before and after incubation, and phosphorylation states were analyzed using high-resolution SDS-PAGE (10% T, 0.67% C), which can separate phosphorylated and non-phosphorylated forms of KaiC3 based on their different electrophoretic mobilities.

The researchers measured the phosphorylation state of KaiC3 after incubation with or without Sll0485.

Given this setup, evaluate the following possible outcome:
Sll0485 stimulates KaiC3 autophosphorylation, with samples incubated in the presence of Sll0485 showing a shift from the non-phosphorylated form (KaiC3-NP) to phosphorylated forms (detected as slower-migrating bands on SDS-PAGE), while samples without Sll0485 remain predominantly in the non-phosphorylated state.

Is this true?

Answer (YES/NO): YES